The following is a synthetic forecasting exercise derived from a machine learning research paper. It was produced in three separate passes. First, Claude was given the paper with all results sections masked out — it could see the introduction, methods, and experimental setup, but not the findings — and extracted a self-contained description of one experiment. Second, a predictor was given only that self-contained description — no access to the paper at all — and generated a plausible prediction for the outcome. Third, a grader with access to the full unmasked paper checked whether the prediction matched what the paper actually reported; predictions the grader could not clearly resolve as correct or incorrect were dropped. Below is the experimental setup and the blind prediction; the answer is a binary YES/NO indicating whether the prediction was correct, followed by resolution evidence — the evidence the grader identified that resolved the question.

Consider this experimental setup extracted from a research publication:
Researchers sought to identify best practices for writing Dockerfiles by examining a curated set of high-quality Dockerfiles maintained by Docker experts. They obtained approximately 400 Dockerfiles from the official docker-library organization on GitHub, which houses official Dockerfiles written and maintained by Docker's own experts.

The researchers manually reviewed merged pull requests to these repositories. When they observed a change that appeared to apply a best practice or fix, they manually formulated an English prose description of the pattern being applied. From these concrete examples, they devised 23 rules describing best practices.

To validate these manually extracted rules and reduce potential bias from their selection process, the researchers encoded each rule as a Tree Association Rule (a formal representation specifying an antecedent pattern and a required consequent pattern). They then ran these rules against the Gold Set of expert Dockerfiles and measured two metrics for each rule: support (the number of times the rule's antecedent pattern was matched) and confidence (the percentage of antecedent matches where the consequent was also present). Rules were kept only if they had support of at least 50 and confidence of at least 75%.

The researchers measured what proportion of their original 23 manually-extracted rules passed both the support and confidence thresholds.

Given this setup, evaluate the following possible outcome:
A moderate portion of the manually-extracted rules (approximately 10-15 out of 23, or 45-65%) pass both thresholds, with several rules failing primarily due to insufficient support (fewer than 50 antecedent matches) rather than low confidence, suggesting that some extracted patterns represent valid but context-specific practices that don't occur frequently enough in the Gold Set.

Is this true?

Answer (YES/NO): YES